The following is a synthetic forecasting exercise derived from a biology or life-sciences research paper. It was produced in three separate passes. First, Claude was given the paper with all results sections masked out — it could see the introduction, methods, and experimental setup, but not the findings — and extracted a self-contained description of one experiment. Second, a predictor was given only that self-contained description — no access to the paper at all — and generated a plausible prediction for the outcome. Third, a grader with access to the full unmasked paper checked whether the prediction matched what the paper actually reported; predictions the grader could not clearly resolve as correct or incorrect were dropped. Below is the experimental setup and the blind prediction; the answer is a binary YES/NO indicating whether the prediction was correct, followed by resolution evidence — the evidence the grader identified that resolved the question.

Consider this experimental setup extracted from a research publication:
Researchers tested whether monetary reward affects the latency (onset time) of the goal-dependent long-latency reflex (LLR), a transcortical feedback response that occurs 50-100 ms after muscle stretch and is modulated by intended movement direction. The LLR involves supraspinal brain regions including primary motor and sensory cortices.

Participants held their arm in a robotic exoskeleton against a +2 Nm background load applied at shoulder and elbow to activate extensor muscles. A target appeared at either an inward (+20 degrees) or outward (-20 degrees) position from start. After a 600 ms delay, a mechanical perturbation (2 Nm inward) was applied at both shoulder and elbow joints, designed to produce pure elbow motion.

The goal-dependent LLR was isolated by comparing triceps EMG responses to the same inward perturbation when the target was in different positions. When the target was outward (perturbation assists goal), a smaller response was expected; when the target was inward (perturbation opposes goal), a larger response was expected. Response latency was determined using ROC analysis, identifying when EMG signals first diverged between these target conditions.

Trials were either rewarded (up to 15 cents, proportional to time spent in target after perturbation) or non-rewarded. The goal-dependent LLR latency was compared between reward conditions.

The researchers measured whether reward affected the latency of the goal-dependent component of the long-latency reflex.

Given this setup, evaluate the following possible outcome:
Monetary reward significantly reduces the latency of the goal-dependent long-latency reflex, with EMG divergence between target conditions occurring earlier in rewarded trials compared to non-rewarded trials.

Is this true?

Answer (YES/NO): NO